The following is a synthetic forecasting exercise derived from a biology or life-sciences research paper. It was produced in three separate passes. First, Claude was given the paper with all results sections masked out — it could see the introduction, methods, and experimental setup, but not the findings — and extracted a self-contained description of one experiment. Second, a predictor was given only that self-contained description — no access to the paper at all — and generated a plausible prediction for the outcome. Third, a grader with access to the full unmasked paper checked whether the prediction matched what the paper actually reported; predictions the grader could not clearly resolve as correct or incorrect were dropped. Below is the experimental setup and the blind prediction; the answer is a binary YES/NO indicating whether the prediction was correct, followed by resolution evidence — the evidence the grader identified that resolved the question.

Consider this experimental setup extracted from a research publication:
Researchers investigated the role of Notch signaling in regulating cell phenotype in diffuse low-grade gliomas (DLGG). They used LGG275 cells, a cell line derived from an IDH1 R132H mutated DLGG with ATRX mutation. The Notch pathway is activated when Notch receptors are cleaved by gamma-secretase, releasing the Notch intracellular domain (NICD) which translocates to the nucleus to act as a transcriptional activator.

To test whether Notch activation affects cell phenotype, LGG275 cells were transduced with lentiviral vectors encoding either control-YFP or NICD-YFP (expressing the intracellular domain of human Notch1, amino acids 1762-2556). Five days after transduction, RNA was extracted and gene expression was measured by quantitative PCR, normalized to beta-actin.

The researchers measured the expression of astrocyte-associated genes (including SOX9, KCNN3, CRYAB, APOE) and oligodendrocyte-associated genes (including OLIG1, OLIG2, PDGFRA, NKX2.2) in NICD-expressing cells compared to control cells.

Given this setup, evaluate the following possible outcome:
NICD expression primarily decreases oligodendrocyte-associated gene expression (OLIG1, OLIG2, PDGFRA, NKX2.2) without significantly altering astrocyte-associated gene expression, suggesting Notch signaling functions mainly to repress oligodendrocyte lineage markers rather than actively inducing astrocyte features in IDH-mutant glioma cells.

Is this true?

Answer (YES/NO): NO